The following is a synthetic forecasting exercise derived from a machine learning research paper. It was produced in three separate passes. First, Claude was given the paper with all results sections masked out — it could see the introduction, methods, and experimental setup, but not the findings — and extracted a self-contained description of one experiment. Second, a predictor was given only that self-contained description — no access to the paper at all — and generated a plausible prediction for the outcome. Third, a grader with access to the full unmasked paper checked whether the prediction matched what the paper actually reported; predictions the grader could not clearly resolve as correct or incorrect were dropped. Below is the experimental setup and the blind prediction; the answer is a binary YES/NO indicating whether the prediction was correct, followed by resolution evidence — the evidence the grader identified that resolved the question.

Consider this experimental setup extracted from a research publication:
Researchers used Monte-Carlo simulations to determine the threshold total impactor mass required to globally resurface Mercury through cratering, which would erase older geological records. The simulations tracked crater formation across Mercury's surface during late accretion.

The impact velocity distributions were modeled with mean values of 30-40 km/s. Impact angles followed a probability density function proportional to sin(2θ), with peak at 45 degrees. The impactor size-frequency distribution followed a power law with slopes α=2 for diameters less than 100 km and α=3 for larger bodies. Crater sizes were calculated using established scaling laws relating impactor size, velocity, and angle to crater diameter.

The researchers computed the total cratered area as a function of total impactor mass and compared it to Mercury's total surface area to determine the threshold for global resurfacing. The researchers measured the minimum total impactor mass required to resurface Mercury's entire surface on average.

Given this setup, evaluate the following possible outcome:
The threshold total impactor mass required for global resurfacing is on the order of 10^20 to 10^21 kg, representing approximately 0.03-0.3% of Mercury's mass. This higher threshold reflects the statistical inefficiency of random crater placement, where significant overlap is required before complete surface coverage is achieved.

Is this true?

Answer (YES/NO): NO